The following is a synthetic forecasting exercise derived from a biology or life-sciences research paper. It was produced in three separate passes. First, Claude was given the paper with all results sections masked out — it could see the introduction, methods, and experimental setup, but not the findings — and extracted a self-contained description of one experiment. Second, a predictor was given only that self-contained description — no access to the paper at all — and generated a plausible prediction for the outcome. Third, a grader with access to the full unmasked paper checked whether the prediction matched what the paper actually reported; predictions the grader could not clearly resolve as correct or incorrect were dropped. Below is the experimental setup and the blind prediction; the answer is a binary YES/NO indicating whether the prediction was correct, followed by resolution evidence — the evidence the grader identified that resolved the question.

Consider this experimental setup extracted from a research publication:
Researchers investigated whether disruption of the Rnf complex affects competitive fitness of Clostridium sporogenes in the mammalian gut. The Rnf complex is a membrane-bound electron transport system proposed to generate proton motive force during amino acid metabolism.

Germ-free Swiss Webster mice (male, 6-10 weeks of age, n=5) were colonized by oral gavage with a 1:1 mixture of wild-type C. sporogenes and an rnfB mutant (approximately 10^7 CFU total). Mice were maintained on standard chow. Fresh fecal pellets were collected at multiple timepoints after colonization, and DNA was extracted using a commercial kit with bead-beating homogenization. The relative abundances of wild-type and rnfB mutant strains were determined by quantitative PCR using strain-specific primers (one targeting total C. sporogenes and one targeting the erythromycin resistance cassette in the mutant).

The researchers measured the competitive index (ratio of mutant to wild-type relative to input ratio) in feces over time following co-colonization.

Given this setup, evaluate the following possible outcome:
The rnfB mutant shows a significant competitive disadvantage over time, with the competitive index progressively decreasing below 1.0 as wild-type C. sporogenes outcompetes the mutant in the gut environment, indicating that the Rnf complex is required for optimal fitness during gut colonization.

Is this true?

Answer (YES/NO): YES